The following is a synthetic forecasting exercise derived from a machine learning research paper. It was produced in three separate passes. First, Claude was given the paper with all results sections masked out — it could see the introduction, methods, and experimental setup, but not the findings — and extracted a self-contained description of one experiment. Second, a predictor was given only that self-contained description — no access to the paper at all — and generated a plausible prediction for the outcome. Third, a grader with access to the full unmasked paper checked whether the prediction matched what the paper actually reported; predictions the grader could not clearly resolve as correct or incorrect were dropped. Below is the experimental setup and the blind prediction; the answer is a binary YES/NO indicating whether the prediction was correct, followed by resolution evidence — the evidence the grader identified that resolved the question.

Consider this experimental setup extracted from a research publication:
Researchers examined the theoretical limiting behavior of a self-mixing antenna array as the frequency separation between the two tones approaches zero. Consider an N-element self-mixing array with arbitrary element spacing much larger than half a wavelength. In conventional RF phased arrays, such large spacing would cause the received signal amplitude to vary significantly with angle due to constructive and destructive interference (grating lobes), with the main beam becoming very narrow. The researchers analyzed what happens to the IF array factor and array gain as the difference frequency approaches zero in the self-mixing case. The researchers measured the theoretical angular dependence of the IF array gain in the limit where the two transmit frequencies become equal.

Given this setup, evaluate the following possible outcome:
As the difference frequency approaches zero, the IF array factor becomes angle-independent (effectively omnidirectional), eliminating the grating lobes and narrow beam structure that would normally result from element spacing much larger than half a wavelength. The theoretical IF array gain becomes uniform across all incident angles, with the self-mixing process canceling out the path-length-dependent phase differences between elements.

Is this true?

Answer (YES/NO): YES